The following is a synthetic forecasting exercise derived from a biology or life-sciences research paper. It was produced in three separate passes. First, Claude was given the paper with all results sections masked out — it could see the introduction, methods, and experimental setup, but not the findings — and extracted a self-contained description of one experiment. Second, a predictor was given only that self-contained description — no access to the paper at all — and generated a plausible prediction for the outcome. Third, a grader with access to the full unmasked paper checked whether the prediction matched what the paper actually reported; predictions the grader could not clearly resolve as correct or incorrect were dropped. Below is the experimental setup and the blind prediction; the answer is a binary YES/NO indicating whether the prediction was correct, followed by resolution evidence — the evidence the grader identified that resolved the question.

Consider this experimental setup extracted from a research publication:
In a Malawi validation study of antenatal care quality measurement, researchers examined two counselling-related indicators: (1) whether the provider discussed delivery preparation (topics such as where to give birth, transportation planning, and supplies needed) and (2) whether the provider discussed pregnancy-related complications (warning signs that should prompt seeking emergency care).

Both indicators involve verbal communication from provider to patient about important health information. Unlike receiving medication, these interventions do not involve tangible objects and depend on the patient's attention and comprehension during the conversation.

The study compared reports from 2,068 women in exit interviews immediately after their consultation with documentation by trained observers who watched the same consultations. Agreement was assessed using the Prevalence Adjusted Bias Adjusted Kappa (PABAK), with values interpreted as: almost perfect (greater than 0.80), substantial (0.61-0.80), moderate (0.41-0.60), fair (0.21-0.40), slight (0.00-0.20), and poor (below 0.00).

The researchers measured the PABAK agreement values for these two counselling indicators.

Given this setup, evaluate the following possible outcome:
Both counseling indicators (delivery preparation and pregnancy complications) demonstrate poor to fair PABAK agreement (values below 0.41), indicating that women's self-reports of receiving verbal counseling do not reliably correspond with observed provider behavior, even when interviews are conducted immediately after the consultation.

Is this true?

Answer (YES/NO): NO